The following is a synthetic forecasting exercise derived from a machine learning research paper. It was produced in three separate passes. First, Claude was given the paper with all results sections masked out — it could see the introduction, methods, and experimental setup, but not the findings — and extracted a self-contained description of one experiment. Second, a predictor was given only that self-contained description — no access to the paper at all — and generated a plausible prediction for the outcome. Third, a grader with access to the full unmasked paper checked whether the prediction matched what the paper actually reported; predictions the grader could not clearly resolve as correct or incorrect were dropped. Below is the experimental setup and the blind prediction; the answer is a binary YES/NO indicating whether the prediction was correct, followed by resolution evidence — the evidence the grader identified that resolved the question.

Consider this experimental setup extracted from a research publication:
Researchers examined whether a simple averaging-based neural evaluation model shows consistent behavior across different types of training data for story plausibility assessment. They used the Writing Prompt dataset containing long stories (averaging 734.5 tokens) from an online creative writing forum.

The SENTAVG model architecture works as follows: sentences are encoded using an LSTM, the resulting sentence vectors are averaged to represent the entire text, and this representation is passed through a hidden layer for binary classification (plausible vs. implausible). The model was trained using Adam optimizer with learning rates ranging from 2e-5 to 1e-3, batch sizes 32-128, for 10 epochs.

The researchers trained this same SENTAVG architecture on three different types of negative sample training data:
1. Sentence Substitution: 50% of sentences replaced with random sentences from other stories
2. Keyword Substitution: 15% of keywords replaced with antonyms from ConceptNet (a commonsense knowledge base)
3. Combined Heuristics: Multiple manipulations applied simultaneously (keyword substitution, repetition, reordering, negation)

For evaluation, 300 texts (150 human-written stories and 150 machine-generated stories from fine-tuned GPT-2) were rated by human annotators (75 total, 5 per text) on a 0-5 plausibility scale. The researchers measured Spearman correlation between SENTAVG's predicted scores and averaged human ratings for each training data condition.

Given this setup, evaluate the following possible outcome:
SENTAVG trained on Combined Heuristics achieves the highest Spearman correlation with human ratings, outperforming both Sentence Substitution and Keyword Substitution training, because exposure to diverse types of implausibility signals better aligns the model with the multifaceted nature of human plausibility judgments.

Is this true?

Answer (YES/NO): NO